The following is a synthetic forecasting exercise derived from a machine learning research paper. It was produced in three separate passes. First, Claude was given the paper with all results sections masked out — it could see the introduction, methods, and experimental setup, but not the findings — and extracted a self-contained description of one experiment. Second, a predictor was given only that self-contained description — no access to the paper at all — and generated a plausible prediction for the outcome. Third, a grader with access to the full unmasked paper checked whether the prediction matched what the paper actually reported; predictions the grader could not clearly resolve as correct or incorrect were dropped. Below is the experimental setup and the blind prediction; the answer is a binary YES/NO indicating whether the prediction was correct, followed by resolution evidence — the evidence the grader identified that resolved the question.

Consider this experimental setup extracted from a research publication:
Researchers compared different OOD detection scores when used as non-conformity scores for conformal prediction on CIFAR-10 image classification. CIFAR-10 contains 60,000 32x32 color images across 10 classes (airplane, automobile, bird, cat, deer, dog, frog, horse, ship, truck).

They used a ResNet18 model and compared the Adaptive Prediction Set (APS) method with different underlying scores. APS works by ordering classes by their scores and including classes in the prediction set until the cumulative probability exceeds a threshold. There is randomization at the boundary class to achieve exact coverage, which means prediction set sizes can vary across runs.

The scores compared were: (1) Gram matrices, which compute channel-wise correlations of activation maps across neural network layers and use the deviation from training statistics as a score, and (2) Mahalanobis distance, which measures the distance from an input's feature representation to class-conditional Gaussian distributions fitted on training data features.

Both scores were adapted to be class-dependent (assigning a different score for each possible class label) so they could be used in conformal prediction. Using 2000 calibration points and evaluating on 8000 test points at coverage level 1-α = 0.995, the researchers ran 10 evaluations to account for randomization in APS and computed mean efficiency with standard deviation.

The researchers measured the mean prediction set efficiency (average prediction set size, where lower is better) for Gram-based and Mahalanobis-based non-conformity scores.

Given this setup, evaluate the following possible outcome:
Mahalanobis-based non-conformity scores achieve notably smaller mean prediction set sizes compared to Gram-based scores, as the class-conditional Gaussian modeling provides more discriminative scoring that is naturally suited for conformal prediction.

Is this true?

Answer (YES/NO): YES